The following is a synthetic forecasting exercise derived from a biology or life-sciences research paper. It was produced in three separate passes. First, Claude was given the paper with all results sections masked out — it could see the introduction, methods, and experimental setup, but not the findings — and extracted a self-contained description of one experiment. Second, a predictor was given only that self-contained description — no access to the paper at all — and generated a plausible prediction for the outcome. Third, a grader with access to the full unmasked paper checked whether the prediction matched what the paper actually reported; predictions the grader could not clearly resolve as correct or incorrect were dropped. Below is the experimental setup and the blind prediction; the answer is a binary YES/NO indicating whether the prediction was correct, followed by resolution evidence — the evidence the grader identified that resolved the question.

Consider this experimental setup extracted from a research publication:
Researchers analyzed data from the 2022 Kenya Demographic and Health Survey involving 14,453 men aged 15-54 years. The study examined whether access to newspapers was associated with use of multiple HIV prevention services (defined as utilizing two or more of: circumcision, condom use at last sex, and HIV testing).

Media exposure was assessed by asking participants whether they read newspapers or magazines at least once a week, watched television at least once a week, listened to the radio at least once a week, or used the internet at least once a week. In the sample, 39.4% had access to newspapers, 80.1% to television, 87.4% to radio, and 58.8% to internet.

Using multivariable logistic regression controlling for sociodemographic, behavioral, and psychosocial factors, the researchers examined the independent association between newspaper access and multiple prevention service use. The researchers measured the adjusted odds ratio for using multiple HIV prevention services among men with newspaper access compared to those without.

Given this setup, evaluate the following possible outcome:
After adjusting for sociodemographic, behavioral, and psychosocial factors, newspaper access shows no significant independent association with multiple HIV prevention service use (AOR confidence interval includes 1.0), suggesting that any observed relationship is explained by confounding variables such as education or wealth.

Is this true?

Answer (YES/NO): NO